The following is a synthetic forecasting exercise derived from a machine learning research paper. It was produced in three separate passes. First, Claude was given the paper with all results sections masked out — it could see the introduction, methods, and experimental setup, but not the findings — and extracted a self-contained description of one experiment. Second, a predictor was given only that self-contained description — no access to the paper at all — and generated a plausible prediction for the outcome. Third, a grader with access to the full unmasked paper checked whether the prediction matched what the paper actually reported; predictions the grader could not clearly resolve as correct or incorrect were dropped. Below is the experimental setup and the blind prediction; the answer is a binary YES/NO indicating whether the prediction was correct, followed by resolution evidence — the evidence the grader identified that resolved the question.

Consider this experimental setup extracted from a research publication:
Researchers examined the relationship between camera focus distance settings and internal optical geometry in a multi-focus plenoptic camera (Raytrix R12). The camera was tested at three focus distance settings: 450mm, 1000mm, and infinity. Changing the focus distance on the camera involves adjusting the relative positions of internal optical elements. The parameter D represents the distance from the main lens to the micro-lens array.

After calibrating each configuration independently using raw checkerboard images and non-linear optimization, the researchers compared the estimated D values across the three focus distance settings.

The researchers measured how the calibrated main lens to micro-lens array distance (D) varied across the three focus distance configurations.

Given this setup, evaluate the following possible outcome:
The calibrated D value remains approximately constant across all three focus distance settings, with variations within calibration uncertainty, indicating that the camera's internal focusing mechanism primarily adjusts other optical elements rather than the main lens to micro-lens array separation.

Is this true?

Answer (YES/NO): NO